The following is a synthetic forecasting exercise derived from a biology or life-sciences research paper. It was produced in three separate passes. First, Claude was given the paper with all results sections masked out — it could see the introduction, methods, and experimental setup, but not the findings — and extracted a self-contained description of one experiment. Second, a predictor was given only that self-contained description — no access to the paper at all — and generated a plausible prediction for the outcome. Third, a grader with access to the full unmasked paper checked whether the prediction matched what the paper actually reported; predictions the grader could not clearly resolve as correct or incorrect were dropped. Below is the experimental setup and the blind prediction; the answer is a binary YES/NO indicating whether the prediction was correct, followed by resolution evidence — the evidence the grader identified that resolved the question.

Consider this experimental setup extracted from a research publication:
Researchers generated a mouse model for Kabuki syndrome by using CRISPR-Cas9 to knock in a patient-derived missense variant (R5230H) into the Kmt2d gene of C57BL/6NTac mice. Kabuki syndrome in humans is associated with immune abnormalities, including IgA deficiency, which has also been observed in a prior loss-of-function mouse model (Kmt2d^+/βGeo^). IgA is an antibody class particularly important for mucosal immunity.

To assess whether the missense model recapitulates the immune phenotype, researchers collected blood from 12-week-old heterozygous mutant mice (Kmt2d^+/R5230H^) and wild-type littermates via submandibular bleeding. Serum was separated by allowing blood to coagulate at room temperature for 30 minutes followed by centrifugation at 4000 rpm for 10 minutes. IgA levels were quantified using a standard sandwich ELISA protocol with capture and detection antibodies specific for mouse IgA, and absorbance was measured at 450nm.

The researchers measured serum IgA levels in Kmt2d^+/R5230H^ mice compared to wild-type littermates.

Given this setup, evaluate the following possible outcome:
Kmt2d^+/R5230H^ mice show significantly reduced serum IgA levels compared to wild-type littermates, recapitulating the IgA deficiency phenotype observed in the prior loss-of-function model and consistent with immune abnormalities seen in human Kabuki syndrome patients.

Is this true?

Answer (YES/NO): YES